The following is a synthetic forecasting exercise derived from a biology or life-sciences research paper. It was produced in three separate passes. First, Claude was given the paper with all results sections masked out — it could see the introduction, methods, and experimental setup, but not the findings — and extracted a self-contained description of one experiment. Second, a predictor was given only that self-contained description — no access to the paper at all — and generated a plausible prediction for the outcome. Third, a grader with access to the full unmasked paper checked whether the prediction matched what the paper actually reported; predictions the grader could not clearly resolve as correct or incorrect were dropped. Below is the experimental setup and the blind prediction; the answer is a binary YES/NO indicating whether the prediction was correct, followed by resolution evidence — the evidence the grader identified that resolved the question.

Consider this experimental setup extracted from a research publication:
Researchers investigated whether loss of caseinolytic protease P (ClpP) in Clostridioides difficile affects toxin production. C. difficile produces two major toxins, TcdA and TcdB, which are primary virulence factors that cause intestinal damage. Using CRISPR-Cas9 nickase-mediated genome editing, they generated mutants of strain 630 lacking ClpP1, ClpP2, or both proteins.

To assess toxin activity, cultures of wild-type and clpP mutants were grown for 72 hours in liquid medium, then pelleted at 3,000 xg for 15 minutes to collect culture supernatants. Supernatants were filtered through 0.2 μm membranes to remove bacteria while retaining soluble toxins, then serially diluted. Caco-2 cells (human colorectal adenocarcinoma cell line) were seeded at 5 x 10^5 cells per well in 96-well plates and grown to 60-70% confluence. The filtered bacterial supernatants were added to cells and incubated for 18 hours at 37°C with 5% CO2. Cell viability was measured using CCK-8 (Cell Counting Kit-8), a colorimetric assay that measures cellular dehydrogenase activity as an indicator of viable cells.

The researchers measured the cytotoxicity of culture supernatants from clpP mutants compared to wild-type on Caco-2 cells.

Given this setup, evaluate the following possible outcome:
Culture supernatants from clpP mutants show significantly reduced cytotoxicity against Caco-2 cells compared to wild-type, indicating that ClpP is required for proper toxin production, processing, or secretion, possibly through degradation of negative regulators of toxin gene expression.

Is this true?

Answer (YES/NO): YES